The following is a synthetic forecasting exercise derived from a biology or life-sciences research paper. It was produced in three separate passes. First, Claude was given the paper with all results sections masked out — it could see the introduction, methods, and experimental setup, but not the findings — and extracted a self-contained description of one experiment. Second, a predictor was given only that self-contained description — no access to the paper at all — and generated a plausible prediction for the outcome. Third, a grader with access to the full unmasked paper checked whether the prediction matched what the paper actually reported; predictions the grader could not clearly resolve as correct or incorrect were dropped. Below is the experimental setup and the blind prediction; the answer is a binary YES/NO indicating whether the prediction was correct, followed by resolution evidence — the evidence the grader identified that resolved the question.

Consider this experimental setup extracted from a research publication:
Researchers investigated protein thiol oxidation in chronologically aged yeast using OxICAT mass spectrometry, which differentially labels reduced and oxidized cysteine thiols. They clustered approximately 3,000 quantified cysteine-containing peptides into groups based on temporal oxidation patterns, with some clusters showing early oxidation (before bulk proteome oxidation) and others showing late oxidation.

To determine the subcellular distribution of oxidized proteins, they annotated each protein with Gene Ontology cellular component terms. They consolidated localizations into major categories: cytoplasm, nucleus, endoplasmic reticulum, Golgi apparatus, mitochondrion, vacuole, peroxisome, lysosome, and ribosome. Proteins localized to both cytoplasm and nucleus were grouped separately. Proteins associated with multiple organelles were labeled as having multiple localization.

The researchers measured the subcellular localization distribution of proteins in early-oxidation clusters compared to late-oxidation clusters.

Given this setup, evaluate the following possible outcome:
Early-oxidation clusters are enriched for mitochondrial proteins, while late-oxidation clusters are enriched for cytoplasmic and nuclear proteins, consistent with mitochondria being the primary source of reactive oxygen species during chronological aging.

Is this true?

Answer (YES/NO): NO